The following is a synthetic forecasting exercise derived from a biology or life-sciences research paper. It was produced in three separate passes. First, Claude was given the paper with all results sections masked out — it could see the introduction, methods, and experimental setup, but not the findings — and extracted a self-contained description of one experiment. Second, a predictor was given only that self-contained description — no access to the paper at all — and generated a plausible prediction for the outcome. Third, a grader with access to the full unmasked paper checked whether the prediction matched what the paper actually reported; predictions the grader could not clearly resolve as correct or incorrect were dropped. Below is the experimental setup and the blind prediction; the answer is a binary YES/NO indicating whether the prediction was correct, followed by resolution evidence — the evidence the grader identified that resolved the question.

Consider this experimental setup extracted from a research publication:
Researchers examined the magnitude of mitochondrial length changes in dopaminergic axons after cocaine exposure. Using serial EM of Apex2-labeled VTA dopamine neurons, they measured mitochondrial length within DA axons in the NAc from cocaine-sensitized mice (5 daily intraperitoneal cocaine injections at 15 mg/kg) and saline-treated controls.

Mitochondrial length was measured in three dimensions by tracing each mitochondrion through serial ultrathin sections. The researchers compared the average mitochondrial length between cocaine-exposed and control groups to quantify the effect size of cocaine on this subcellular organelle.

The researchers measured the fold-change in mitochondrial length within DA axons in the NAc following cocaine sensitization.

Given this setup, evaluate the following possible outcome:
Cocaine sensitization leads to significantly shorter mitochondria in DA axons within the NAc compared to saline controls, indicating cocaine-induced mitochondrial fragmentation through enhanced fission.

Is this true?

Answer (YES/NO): NO